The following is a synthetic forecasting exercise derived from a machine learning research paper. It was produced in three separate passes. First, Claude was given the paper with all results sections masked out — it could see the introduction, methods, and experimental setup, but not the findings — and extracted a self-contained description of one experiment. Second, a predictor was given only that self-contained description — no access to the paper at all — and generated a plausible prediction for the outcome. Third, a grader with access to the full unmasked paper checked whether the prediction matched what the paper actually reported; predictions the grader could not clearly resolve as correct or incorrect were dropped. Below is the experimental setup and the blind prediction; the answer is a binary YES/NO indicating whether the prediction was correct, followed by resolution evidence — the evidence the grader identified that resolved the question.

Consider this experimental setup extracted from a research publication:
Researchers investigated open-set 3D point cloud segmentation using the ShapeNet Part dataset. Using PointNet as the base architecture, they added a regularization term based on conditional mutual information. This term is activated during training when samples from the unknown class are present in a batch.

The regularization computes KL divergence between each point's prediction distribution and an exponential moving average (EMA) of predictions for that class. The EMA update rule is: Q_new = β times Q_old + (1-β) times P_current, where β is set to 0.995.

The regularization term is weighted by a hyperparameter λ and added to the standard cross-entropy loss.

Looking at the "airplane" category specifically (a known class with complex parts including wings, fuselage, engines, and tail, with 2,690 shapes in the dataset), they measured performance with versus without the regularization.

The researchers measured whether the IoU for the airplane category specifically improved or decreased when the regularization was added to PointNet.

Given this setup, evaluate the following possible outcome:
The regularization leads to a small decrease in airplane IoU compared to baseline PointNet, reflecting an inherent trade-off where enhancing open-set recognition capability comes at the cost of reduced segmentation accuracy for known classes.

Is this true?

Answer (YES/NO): YES